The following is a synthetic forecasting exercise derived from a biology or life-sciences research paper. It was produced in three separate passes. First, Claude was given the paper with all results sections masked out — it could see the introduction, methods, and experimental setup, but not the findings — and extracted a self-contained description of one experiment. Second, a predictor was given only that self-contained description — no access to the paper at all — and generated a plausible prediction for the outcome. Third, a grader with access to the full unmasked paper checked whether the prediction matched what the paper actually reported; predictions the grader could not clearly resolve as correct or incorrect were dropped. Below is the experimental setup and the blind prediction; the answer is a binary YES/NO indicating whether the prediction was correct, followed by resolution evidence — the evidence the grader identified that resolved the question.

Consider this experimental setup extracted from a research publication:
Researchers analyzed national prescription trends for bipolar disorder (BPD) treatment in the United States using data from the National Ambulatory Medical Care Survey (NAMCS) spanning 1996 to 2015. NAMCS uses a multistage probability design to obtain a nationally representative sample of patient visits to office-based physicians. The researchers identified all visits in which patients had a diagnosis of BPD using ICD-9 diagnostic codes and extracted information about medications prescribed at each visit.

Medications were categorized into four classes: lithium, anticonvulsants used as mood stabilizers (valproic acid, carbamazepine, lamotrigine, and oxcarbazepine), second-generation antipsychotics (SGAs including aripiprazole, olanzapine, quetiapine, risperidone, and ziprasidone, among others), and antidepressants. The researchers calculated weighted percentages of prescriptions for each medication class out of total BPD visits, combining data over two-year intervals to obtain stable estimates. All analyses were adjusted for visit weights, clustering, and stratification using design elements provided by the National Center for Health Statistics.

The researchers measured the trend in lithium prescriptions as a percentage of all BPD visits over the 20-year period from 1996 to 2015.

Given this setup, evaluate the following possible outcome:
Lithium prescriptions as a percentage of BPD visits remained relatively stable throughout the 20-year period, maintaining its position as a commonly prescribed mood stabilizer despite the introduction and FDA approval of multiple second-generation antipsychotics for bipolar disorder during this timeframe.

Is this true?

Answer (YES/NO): NO